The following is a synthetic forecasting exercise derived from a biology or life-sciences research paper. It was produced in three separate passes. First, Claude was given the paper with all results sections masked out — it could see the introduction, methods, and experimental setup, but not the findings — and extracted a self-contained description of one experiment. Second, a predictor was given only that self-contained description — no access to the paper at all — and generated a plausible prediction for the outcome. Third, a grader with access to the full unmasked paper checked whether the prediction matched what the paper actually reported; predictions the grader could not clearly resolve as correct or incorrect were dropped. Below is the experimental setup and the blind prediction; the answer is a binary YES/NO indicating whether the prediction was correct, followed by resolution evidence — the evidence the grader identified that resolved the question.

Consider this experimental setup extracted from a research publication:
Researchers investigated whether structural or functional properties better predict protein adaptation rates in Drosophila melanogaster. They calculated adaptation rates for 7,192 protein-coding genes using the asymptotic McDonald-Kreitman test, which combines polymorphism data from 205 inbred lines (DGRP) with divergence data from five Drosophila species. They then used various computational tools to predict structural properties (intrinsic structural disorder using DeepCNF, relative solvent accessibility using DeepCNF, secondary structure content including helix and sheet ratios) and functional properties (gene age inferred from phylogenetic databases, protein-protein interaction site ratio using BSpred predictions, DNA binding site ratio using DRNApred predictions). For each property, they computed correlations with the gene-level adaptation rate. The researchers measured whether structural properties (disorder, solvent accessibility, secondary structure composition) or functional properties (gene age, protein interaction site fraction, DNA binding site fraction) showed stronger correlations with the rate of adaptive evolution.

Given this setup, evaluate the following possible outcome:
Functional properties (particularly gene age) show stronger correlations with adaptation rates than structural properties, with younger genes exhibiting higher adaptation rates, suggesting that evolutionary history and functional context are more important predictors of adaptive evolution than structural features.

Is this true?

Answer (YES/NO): NO